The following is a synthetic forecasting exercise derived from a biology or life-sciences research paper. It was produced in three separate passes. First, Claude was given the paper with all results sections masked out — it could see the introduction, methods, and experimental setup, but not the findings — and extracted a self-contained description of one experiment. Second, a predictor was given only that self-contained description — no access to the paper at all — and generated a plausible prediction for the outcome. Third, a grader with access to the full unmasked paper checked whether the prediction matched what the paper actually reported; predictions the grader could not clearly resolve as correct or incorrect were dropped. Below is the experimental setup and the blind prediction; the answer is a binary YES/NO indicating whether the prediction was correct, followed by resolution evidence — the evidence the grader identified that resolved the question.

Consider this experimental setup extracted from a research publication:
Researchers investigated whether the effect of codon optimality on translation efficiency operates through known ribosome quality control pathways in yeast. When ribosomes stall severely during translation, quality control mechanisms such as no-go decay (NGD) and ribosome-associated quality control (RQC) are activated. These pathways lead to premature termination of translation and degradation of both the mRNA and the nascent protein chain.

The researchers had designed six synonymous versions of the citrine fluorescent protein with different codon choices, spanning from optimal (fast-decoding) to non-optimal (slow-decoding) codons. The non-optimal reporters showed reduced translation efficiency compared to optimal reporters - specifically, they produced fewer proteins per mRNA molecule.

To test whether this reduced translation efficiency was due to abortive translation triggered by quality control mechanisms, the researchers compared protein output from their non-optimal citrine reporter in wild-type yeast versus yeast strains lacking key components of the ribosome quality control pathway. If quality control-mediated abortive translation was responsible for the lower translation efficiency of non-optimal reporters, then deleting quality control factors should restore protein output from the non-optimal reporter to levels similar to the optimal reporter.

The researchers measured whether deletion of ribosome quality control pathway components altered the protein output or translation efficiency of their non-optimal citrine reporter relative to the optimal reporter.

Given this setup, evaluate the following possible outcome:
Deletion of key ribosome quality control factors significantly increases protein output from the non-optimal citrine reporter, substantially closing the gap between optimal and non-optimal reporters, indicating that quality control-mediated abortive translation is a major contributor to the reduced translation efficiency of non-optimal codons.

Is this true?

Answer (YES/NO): NO